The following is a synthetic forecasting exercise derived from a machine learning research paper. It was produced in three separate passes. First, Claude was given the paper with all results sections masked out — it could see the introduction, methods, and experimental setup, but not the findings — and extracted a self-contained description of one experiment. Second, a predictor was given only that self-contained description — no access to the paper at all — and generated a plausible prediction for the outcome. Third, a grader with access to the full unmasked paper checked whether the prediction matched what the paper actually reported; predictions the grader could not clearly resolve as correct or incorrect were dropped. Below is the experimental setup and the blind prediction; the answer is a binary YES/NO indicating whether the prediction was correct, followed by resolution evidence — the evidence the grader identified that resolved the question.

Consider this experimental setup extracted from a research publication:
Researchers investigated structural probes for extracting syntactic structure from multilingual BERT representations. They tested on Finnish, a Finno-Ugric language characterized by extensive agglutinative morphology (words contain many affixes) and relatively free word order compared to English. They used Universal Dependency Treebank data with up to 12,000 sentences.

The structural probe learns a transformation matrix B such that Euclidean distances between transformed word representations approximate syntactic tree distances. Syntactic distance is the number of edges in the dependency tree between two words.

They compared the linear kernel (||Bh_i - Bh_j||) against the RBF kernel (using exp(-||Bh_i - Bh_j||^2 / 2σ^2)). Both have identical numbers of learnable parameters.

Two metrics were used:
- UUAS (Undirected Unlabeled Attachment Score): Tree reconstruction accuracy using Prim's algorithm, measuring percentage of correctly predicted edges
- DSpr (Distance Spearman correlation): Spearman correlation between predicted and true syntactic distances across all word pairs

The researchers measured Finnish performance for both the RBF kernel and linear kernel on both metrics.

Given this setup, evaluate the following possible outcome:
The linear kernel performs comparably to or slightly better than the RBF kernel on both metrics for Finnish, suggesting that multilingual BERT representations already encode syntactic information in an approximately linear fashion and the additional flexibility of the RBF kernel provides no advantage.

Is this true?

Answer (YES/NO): NO